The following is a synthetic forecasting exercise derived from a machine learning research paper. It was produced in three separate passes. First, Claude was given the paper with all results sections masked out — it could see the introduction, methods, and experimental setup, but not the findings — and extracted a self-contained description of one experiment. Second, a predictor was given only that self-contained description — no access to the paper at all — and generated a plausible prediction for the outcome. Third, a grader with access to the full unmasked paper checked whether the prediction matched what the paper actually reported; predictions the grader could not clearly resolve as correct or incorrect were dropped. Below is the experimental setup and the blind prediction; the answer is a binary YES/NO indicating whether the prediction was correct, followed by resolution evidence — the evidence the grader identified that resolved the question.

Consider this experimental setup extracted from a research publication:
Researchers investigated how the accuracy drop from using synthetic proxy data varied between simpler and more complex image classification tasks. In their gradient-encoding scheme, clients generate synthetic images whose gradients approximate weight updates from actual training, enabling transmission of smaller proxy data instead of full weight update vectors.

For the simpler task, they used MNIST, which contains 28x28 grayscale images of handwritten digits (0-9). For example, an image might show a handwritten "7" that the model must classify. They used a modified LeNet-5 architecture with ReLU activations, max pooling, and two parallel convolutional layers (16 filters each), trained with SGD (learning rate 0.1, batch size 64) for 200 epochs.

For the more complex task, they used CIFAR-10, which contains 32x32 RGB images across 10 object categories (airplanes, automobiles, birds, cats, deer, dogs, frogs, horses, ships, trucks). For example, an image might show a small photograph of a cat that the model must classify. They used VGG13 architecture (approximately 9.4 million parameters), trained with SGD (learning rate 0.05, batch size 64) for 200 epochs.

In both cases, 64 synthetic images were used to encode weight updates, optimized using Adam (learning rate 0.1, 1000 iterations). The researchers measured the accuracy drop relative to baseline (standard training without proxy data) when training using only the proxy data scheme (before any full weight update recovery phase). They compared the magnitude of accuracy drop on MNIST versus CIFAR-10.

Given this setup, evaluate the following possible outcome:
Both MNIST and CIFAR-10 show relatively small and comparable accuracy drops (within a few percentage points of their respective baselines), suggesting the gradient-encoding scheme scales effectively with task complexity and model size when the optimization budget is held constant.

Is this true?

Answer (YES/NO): NO